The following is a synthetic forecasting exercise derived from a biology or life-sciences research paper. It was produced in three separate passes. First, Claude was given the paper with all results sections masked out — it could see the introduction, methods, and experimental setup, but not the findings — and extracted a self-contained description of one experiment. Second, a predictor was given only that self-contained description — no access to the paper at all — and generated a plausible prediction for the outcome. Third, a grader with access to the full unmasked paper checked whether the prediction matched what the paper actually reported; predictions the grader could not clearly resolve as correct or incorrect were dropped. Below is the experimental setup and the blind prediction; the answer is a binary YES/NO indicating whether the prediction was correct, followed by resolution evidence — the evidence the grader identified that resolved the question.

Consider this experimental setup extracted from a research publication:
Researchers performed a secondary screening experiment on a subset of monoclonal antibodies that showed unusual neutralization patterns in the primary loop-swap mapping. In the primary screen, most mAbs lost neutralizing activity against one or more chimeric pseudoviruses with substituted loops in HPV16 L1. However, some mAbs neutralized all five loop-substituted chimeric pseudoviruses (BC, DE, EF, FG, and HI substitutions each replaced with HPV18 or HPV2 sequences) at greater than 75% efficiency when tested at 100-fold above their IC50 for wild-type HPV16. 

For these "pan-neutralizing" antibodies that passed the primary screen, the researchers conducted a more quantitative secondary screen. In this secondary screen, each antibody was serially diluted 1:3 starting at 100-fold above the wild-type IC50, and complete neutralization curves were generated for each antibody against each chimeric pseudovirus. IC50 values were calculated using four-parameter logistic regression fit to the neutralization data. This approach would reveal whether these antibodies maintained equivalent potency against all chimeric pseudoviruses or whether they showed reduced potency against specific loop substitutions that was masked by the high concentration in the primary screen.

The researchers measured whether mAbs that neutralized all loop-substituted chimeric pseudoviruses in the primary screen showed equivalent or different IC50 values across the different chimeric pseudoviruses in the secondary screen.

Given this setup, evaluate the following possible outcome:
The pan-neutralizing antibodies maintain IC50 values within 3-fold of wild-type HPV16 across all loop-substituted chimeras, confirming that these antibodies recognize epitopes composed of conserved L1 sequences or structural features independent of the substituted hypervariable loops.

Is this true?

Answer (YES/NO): NO